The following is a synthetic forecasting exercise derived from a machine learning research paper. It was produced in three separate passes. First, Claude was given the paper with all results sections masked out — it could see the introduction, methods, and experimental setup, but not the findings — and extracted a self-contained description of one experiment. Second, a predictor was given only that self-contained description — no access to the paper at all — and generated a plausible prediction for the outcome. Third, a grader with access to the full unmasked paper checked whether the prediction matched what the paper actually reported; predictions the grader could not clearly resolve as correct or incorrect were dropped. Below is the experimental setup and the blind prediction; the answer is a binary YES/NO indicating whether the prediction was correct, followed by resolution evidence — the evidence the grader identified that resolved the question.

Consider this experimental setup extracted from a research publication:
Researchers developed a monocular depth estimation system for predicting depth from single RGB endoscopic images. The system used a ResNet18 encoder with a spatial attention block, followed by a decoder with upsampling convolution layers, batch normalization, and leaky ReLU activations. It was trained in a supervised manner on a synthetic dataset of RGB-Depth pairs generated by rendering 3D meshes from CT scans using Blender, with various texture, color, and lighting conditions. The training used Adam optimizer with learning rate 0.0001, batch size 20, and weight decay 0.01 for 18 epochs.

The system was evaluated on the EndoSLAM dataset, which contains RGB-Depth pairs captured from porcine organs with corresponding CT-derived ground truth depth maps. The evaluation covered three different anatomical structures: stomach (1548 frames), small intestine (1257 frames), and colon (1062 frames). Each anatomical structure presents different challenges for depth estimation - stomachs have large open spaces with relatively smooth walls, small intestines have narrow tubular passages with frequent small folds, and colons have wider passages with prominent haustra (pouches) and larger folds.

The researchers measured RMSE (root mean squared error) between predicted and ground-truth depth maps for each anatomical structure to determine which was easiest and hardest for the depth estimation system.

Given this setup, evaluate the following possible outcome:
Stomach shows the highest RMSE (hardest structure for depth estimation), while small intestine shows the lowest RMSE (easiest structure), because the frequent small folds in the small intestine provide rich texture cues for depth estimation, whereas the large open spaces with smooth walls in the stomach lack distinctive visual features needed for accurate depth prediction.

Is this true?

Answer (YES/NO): NO